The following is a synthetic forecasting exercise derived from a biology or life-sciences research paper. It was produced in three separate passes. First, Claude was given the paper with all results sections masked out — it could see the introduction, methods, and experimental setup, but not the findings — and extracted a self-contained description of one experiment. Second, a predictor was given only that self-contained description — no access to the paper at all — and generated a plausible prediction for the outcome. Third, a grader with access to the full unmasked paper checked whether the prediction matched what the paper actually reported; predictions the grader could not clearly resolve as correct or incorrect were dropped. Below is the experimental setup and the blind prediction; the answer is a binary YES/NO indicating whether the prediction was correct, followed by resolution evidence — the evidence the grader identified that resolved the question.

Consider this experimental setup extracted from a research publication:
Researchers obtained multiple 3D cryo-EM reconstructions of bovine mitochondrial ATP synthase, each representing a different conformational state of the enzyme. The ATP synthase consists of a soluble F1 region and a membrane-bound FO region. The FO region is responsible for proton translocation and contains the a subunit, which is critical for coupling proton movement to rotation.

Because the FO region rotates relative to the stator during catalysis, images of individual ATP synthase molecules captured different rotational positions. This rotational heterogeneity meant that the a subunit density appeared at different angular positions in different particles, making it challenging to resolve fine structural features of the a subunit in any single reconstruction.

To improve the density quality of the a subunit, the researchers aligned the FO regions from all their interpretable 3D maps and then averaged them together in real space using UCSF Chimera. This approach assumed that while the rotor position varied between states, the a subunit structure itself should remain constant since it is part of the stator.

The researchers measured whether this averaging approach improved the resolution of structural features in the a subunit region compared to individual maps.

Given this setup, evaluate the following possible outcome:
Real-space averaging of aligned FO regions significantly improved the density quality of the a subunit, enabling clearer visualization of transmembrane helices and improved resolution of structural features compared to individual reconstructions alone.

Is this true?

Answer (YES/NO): YES